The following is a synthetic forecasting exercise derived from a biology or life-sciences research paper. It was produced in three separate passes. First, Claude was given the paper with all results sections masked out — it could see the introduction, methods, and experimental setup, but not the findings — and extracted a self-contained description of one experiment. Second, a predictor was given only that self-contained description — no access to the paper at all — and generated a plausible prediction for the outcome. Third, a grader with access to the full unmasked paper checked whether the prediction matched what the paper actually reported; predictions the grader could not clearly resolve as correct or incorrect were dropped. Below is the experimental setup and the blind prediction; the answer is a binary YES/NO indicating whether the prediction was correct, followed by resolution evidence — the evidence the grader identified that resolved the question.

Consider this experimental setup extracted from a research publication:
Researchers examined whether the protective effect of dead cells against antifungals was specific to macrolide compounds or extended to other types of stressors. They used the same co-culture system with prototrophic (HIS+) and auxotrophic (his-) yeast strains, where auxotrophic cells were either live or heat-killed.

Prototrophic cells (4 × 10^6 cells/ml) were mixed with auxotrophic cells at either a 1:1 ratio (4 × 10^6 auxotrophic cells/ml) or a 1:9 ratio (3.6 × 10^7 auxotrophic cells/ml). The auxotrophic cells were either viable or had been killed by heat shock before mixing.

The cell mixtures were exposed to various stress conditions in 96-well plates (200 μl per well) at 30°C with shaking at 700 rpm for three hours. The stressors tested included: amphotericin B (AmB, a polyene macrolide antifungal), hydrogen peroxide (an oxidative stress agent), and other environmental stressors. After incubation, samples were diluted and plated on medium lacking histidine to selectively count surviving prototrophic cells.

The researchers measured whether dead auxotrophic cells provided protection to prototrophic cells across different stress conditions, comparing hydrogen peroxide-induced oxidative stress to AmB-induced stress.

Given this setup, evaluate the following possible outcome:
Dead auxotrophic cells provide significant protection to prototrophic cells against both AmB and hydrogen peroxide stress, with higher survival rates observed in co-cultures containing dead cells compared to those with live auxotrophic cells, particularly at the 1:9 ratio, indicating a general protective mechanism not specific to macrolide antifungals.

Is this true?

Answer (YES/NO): NO